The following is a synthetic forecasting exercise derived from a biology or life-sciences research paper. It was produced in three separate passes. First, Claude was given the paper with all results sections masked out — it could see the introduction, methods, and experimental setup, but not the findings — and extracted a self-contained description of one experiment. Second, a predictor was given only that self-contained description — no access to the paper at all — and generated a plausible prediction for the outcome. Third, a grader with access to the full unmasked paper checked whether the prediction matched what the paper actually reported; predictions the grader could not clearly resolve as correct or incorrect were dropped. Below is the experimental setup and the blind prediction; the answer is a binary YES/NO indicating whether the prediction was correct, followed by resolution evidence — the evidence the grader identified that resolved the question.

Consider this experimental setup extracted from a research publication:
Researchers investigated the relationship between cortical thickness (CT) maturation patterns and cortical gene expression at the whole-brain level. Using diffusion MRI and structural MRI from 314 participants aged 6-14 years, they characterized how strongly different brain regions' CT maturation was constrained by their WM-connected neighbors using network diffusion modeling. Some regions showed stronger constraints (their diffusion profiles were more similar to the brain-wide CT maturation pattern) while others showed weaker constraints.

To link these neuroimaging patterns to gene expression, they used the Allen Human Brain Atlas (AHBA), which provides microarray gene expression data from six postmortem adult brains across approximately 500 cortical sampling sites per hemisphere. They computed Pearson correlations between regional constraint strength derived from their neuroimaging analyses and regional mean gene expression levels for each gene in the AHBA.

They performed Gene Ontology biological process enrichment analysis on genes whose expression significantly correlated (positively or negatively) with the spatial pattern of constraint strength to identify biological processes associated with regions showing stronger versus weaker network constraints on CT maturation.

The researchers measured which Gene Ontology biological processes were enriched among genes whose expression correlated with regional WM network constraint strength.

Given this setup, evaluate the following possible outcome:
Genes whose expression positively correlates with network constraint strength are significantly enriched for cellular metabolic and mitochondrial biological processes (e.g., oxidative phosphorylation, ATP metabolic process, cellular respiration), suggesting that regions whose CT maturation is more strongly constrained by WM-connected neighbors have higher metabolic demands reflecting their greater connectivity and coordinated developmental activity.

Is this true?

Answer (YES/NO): NO